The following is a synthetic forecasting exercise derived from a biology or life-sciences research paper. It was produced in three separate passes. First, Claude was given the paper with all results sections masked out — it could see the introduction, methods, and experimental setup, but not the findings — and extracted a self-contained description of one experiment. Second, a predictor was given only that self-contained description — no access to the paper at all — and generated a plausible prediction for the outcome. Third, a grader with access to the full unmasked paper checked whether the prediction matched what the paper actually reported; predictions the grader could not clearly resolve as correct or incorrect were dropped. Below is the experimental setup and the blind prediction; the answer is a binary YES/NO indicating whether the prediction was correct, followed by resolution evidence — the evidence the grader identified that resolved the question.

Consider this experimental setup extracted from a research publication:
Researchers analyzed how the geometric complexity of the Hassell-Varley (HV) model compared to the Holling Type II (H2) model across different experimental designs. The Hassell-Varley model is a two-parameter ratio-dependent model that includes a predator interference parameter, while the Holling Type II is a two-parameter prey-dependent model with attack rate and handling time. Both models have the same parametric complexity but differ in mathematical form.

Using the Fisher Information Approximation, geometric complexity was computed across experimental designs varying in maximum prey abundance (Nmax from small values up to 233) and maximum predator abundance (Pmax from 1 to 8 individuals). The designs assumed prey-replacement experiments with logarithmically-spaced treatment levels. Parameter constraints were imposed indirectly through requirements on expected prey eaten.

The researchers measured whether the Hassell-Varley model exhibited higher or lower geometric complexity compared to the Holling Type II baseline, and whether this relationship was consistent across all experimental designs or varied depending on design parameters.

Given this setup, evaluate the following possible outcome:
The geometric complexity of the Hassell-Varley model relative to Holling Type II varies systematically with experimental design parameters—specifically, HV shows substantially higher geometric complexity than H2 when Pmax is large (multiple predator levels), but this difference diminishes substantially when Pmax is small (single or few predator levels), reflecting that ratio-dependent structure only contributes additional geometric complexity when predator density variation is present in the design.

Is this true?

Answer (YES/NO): NO